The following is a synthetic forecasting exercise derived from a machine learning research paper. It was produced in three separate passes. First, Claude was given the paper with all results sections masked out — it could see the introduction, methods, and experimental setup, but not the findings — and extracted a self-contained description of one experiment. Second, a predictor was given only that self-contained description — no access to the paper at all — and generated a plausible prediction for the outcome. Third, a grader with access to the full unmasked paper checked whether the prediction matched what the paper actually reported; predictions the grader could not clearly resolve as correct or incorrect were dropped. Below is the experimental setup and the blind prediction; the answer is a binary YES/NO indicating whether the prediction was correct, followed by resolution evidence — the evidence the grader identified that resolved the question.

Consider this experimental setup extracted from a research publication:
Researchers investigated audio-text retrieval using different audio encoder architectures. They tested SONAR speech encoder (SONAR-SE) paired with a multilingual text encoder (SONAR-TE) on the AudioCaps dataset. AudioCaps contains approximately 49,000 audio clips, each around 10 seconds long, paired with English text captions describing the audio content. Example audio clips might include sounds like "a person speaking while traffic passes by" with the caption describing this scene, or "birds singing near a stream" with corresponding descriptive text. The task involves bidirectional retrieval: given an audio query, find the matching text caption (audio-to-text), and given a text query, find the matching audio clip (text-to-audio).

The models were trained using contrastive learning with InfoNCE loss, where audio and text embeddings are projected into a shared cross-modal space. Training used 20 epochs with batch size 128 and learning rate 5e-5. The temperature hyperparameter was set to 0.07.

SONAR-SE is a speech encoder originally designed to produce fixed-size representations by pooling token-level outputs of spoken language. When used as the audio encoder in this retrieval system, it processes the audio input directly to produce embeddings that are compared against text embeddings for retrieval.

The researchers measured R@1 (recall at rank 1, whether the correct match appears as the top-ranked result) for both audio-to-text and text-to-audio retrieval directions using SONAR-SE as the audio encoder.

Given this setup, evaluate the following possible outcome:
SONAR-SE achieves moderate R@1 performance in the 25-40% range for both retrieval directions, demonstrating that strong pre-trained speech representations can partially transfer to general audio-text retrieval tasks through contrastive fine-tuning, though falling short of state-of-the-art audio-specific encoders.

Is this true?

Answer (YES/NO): NO